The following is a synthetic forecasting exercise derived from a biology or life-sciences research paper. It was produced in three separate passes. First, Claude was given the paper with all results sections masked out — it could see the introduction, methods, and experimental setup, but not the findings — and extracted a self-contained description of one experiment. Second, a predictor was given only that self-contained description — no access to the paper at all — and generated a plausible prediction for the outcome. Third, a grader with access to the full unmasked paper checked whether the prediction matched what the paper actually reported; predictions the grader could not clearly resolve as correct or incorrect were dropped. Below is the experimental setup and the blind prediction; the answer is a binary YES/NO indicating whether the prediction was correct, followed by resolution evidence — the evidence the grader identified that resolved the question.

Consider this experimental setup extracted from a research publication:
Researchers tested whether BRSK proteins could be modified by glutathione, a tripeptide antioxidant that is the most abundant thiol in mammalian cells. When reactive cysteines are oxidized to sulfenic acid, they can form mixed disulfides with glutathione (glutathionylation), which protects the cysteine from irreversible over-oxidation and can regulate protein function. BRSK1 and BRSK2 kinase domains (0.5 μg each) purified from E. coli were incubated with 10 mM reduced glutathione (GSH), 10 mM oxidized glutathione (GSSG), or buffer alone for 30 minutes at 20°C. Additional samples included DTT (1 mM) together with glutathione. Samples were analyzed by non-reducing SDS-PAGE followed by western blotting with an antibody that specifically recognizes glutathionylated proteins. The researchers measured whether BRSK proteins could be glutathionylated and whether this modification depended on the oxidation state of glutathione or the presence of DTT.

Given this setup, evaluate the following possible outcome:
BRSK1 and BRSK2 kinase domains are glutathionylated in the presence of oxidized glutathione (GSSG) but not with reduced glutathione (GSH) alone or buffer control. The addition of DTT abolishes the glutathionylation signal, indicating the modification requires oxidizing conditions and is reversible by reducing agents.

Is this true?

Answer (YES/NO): NO